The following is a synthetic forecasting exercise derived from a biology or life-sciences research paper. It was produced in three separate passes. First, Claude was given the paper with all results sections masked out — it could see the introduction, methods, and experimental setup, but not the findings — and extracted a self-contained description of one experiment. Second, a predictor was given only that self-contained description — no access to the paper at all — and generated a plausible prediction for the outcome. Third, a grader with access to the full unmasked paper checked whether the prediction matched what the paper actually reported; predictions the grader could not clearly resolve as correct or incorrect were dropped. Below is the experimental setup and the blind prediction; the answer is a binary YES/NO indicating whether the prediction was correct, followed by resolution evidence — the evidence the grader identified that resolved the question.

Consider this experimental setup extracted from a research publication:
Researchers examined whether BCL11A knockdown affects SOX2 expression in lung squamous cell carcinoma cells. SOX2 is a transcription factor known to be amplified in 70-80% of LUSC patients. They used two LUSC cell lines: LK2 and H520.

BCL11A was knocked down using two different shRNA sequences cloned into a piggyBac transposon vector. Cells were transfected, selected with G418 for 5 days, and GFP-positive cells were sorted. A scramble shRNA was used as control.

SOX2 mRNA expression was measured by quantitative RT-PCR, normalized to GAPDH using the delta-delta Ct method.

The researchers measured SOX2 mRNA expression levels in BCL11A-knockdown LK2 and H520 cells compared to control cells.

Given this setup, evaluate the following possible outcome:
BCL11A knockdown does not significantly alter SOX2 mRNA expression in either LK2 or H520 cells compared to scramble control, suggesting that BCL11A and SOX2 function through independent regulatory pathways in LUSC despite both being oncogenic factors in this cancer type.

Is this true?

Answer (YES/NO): NO